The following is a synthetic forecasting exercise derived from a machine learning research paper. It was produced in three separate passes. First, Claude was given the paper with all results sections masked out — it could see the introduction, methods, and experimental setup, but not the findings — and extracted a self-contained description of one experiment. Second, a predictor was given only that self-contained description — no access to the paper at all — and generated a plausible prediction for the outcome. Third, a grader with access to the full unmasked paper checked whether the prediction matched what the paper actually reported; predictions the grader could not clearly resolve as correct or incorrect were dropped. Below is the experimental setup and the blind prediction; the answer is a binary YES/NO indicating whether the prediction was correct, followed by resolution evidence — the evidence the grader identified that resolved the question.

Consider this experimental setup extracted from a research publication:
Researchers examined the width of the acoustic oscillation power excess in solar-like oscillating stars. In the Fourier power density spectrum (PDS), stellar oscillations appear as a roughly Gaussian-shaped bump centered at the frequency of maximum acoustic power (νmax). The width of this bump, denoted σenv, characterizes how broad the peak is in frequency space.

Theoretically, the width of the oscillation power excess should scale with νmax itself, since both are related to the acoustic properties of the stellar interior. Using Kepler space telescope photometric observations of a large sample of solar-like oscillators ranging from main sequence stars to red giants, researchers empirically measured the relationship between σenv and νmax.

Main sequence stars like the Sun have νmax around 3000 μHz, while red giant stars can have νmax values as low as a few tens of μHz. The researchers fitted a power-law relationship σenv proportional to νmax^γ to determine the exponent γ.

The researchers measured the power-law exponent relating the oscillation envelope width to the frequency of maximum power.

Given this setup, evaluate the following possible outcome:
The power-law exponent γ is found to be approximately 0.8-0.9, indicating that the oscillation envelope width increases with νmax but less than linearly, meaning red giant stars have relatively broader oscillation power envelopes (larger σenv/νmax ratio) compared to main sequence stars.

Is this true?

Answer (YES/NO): YES